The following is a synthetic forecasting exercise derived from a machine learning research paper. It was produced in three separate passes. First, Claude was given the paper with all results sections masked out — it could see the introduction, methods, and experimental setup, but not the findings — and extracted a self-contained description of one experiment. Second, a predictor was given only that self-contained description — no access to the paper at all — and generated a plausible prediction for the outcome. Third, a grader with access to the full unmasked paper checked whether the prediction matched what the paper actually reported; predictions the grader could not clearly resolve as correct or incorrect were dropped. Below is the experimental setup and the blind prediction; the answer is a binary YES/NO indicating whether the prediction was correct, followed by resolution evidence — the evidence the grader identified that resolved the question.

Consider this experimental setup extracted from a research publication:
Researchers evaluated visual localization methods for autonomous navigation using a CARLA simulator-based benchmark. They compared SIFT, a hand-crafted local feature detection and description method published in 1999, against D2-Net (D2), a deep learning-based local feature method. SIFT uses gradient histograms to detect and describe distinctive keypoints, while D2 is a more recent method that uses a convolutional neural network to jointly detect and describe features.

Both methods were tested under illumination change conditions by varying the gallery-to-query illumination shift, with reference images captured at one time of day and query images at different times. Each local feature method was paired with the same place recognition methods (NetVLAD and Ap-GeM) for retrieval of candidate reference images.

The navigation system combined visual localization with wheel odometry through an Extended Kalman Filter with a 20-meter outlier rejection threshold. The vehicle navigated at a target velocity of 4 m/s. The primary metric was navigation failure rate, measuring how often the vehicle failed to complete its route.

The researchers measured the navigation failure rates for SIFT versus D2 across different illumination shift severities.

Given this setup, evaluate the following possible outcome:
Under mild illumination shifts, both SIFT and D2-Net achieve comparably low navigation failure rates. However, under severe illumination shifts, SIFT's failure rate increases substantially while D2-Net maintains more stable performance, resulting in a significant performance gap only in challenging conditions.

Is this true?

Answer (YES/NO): NO